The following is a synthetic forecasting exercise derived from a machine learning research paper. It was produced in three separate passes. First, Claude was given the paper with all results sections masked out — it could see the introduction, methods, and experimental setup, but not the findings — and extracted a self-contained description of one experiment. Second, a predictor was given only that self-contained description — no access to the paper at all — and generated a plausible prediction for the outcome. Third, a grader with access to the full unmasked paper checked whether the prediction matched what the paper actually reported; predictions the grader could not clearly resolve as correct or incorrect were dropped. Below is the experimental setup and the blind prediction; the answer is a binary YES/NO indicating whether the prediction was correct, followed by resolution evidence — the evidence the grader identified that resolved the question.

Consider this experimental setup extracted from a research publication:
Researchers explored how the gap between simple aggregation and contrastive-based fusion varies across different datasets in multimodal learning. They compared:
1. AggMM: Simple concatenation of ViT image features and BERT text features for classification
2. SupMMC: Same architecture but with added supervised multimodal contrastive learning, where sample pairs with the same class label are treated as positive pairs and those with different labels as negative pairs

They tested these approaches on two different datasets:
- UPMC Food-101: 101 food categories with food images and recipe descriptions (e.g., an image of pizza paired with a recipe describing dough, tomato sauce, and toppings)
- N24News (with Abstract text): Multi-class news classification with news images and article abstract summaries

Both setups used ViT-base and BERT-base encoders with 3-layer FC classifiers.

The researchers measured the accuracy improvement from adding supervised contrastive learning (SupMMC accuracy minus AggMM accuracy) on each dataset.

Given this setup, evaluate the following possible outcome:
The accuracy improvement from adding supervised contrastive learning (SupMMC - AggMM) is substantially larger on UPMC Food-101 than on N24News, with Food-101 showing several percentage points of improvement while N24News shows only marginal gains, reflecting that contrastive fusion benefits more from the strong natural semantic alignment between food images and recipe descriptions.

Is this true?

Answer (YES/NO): NO